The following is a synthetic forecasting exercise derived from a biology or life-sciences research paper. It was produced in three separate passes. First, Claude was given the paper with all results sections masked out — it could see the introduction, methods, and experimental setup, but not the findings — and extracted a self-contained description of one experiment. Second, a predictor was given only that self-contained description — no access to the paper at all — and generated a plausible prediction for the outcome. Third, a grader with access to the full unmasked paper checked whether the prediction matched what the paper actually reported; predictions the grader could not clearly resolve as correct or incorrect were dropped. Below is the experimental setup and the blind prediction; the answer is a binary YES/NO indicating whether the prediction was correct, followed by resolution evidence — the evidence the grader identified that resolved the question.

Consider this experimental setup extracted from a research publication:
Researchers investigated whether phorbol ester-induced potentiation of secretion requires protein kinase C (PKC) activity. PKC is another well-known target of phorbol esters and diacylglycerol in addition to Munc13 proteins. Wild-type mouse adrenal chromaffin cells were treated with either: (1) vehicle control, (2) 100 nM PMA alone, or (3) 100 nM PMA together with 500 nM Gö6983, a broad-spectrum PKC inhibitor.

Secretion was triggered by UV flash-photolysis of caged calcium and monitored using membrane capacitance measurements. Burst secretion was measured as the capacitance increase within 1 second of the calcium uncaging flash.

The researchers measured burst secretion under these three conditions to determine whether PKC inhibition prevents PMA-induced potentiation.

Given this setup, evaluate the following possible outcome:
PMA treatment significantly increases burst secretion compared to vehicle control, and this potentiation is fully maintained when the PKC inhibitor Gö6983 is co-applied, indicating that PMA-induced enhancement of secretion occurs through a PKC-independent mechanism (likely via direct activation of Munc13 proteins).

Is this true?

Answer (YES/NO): YES